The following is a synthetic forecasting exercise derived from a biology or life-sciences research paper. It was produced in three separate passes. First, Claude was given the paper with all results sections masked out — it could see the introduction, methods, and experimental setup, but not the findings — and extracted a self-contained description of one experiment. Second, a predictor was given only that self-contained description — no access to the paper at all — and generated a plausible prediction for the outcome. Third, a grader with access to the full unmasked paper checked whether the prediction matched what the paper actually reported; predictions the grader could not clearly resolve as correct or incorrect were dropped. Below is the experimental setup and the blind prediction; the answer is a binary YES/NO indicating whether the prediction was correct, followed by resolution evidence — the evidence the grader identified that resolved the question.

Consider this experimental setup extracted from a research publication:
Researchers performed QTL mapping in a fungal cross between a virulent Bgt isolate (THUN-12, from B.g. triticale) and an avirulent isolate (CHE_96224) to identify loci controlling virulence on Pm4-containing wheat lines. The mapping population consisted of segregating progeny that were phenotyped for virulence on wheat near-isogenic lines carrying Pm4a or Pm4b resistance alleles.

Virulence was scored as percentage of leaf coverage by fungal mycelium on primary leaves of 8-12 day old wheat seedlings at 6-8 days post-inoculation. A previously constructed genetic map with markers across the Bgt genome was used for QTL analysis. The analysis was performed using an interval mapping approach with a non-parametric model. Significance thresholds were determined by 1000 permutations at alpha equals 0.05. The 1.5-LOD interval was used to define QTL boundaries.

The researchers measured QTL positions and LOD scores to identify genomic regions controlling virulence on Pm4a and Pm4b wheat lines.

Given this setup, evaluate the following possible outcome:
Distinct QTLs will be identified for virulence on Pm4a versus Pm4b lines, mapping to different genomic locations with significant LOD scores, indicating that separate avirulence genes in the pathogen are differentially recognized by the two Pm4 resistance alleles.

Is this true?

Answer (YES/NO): NO